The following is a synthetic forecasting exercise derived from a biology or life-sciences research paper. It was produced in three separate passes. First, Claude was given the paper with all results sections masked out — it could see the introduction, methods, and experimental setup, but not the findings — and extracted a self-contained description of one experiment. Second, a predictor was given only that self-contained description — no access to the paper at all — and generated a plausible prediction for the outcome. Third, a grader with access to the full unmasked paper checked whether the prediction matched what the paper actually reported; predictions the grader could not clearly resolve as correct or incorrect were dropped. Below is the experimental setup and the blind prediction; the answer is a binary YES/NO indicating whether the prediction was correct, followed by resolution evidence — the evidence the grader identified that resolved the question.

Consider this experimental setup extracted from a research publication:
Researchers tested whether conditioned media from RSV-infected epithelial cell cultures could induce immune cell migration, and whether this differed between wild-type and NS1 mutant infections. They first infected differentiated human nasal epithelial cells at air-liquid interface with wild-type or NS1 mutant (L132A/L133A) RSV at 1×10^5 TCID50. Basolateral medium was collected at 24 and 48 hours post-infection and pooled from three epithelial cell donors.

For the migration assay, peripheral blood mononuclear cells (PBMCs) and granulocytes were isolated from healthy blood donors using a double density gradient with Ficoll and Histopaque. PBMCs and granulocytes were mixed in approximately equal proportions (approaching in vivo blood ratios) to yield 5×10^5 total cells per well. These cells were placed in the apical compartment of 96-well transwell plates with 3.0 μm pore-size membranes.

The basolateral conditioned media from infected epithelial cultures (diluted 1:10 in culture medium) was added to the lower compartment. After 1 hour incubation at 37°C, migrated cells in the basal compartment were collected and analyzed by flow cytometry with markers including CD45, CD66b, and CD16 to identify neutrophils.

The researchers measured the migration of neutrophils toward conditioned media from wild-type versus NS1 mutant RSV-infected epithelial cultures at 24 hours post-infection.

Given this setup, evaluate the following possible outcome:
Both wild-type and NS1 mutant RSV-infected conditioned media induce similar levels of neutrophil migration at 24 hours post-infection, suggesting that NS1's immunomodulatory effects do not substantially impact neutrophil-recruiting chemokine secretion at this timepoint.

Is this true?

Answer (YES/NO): YES